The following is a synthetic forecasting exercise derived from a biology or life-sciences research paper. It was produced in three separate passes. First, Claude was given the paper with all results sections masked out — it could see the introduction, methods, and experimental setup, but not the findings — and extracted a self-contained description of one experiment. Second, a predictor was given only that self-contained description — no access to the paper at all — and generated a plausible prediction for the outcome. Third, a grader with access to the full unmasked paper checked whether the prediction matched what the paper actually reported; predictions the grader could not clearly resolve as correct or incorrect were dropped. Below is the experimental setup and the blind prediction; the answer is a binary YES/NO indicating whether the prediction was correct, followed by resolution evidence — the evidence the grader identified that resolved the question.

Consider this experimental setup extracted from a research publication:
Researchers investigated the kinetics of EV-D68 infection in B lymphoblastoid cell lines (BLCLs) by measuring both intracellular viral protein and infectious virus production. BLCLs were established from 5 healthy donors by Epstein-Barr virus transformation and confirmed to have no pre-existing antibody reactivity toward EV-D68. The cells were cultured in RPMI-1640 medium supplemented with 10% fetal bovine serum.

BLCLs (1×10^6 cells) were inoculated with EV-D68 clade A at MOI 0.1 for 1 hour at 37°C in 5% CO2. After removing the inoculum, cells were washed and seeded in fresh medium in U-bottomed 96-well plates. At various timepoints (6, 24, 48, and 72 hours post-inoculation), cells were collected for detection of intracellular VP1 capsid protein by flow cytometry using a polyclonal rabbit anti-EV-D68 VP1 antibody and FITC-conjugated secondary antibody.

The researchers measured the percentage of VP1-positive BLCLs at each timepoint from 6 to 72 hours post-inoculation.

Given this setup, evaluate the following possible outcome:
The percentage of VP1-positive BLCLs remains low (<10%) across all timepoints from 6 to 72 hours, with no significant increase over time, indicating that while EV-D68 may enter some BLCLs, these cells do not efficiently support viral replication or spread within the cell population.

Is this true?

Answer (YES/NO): NO